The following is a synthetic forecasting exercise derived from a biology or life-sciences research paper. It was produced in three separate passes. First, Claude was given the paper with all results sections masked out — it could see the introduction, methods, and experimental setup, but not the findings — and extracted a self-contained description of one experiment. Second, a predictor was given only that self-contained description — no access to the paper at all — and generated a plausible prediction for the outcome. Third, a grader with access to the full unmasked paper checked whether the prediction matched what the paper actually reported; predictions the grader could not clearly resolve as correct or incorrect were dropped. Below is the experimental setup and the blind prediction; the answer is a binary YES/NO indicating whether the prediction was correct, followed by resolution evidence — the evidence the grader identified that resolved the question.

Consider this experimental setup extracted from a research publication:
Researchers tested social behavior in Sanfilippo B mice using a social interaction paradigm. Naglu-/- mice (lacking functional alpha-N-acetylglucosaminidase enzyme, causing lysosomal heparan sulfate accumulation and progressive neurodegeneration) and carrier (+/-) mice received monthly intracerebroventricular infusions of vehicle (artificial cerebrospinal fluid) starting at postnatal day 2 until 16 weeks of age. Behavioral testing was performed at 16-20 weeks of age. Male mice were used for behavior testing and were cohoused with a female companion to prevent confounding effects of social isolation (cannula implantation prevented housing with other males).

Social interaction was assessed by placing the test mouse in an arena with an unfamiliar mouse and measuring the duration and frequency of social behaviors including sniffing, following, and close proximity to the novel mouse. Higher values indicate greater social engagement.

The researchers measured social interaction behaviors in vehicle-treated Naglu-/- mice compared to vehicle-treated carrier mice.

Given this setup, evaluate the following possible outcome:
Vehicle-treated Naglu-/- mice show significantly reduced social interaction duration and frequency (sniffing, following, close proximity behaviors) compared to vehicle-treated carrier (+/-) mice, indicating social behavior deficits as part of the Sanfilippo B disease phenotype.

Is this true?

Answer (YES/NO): NO